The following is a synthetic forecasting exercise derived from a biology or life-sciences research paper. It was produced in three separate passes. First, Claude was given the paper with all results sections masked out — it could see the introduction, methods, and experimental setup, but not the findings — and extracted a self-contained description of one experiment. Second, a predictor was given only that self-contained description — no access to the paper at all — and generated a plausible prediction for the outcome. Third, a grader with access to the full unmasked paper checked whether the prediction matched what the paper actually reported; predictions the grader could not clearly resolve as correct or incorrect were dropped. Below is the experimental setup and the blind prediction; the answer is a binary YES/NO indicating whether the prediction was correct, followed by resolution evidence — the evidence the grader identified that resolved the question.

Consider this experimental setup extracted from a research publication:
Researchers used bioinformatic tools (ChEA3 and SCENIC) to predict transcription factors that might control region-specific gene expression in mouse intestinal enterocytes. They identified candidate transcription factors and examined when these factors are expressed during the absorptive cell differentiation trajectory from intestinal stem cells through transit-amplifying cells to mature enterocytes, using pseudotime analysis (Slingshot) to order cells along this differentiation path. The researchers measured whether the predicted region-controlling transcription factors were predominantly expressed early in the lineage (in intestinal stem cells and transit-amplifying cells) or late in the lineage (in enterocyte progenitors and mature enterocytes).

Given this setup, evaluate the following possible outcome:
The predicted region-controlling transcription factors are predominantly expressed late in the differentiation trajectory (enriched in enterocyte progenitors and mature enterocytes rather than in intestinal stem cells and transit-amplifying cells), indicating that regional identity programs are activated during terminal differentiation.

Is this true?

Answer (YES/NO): NO